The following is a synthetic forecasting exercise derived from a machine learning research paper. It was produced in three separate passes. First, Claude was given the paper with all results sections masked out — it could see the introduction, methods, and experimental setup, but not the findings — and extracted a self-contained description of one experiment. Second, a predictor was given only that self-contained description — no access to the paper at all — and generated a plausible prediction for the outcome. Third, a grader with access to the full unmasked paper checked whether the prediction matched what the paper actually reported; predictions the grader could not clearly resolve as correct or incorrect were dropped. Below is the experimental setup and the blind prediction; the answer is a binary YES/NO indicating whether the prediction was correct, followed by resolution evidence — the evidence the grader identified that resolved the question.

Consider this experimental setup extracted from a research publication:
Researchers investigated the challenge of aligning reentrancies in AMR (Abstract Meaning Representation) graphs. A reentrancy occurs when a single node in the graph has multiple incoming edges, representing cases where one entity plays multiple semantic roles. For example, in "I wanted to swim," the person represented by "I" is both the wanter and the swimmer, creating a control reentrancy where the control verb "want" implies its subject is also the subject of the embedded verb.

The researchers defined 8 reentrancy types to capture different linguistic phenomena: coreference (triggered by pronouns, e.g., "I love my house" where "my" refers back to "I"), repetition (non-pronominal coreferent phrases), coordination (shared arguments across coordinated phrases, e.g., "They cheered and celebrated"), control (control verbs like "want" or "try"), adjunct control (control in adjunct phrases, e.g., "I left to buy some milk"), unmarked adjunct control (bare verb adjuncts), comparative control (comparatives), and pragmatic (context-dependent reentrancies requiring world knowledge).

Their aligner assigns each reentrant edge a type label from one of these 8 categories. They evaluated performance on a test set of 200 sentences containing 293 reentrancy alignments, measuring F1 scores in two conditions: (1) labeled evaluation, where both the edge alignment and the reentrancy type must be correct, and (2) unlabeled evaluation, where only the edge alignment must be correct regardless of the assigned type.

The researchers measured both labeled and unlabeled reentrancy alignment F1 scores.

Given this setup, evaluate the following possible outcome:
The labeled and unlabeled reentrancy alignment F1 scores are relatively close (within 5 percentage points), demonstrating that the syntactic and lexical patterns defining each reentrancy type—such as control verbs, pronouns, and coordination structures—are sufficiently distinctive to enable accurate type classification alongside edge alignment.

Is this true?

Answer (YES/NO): NO